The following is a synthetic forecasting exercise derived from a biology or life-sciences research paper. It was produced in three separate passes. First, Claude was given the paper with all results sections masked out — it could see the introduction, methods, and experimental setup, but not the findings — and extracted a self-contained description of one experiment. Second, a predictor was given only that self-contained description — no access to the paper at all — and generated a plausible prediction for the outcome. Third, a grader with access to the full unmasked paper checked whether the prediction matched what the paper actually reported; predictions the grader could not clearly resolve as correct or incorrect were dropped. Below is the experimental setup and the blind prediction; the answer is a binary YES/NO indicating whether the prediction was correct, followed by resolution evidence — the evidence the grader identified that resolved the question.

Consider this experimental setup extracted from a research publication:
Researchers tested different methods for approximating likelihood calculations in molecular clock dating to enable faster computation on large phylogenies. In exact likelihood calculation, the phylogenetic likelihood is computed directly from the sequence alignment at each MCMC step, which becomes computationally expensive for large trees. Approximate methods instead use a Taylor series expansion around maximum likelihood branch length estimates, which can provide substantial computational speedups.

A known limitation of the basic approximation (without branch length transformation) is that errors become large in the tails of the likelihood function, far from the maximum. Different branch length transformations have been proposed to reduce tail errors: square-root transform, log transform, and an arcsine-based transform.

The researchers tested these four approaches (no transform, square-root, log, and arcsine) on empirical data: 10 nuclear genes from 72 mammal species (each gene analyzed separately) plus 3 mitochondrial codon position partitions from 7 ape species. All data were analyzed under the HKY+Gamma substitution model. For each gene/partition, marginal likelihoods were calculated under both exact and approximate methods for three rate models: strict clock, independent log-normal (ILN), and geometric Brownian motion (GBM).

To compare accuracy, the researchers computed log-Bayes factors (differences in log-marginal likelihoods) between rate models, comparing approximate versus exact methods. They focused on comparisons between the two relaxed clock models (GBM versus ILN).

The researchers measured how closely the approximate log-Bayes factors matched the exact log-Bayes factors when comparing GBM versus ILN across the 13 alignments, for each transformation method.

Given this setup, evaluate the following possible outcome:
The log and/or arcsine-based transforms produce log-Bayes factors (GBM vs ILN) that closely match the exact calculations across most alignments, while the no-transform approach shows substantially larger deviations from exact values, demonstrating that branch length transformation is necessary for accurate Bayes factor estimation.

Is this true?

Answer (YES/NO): YES